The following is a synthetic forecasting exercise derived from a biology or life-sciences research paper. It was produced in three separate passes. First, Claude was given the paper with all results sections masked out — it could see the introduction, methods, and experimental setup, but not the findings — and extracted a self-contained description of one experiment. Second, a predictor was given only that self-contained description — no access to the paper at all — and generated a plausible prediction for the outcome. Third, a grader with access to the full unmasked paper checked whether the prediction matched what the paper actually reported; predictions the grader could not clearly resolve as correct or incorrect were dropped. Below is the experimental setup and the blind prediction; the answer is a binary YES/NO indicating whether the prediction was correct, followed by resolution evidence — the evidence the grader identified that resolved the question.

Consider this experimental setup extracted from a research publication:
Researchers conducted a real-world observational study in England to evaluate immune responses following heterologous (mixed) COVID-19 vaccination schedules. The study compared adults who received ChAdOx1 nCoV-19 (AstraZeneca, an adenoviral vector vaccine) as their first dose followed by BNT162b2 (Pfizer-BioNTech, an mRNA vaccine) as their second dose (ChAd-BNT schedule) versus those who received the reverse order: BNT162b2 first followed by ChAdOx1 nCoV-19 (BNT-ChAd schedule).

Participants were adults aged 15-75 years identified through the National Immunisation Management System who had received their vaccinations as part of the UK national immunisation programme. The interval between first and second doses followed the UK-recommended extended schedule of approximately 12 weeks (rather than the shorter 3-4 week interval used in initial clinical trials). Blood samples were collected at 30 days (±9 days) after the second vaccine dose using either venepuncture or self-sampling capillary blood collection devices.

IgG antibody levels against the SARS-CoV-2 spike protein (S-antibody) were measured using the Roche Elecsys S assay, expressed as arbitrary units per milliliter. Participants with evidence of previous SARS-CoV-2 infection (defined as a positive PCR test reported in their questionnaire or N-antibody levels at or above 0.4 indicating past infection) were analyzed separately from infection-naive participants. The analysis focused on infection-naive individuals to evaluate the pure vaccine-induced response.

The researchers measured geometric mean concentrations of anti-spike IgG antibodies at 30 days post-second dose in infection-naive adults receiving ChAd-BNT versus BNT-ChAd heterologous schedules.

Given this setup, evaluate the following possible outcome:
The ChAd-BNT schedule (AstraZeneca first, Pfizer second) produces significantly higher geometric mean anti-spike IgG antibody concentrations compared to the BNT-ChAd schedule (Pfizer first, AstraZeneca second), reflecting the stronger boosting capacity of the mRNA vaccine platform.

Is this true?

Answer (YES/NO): YES